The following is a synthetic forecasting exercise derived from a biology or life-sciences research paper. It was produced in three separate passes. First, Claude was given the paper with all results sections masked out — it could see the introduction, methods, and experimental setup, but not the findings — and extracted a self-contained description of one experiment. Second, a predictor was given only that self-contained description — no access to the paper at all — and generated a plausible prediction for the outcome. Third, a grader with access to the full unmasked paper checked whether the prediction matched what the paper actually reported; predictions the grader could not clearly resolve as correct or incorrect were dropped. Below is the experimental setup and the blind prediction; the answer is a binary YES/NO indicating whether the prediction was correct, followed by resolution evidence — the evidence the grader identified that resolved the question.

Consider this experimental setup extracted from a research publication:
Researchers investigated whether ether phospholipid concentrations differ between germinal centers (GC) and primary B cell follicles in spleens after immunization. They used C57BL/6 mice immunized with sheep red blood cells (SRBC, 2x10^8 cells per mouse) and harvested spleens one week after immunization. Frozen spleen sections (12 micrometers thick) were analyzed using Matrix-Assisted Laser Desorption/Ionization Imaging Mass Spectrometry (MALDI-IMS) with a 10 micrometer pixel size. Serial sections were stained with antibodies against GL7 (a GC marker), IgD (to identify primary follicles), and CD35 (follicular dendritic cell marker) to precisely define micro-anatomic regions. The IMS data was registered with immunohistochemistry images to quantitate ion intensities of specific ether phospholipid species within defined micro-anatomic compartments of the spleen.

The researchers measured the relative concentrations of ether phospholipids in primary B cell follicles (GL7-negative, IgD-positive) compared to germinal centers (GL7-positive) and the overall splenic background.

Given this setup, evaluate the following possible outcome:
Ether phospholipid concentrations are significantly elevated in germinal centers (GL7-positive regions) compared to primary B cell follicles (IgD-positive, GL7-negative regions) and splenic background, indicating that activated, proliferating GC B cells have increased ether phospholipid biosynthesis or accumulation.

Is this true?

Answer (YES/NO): YES